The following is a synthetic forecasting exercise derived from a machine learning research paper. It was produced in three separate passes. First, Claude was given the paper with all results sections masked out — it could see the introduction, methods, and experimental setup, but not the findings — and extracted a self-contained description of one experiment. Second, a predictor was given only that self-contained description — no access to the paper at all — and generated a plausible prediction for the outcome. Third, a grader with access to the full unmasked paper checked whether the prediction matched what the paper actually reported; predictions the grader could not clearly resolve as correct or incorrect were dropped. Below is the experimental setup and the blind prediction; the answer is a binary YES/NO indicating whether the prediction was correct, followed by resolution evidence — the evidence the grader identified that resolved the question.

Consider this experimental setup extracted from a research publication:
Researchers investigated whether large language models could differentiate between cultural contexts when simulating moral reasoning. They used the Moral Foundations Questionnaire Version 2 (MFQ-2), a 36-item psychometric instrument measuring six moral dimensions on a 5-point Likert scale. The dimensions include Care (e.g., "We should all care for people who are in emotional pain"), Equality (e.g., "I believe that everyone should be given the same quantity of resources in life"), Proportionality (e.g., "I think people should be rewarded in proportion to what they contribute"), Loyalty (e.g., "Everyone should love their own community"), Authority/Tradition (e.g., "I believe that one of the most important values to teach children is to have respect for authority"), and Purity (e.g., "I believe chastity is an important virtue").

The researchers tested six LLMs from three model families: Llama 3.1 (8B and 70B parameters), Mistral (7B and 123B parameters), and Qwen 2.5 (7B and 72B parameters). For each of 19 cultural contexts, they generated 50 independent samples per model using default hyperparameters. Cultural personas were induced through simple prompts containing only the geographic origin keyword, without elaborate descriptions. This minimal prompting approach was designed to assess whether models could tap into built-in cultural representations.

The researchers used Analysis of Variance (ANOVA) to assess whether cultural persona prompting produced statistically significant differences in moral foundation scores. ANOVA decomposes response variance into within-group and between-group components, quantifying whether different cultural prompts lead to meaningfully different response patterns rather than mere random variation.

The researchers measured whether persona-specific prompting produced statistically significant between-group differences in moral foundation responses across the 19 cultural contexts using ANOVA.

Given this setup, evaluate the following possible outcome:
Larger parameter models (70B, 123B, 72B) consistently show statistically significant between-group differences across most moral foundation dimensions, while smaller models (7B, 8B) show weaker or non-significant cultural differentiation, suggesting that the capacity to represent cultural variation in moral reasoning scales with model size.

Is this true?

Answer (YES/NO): NO